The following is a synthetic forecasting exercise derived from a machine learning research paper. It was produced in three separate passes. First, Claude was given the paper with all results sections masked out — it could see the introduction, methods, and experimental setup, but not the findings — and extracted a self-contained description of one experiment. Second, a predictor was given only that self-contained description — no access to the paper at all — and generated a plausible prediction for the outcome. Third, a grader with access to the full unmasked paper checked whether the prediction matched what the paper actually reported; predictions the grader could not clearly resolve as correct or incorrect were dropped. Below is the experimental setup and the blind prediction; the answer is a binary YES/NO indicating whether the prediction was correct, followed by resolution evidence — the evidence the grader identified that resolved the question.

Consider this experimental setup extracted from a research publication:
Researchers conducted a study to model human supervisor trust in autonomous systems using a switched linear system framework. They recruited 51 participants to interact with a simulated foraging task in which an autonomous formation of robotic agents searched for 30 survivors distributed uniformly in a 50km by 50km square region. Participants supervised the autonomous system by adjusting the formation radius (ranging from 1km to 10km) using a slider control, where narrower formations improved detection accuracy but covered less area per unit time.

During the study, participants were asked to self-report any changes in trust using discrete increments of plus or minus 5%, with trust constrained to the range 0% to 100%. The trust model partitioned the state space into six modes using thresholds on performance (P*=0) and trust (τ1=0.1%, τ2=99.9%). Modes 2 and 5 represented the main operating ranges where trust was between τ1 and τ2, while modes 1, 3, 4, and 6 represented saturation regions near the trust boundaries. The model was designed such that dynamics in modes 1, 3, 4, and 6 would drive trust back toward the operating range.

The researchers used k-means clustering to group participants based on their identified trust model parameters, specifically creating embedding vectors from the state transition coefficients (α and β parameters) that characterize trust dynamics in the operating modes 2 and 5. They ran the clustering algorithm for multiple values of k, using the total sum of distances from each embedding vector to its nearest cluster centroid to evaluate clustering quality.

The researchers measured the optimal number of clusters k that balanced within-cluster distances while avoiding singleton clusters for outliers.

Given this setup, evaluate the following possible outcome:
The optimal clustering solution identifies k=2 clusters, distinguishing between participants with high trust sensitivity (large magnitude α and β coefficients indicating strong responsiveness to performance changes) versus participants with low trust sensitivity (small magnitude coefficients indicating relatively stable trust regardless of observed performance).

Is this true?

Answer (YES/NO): NO